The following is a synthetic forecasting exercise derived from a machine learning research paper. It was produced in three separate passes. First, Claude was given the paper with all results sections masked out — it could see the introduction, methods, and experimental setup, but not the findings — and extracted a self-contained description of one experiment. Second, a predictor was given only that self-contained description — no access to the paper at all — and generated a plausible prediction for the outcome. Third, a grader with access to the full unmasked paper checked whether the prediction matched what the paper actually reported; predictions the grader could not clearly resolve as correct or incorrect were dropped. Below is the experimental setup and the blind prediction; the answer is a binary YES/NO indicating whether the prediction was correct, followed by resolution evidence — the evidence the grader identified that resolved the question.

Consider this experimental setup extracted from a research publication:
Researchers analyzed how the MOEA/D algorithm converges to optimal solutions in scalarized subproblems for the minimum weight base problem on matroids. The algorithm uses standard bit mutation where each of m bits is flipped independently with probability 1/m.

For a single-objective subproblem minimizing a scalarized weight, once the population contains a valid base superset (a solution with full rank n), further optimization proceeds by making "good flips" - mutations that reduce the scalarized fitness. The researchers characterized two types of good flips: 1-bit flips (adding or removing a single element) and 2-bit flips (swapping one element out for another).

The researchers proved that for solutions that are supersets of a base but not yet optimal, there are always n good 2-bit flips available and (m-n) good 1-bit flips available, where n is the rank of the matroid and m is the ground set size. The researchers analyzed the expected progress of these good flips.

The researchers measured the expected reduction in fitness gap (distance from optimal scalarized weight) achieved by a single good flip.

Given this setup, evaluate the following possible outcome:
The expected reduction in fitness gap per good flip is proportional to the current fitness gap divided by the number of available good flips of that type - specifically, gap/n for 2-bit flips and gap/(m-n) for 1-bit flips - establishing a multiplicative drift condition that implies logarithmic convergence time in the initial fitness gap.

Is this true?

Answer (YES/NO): NO